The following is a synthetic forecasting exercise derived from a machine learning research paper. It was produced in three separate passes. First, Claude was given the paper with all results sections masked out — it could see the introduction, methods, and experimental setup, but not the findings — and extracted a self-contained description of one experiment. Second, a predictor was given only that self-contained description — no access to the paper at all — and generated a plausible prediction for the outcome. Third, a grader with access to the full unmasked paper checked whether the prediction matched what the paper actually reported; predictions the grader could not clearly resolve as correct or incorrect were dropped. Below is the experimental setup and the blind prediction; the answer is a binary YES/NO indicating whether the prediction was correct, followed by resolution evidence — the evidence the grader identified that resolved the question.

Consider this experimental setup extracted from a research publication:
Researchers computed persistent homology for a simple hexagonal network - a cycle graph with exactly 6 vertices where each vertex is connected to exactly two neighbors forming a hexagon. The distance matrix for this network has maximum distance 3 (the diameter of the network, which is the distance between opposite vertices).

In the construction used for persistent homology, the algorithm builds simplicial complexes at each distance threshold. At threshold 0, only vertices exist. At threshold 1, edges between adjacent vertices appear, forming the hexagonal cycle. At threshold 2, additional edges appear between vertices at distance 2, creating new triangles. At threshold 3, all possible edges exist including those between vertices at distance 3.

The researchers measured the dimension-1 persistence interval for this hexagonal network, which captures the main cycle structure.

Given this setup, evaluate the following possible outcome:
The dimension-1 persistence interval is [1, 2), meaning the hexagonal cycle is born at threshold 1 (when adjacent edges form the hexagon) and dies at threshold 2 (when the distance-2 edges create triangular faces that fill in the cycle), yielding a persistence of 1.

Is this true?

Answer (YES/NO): YES